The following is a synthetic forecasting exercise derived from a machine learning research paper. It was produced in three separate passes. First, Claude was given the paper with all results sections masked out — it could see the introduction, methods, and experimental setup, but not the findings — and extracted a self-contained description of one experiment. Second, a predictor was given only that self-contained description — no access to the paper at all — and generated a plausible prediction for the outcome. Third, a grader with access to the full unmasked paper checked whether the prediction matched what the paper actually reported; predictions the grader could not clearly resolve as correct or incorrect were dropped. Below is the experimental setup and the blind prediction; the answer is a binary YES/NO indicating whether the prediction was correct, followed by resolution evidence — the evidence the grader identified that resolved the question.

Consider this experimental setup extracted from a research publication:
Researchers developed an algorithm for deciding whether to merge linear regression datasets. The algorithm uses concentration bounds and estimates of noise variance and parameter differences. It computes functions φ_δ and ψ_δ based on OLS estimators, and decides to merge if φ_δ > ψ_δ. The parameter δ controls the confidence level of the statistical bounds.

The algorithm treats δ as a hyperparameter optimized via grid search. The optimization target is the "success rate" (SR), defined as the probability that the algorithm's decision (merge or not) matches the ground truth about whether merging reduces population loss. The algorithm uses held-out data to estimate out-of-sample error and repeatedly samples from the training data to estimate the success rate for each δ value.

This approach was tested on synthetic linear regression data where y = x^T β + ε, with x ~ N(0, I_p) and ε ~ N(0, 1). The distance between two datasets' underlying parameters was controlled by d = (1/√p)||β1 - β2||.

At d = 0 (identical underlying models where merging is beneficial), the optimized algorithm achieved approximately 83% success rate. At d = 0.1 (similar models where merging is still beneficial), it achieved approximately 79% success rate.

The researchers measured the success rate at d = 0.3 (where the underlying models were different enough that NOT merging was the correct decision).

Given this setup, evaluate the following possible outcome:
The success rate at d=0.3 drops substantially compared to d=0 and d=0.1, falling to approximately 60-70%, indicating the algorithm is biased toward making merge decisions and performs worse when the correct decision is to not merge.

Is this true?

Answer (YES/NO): NO